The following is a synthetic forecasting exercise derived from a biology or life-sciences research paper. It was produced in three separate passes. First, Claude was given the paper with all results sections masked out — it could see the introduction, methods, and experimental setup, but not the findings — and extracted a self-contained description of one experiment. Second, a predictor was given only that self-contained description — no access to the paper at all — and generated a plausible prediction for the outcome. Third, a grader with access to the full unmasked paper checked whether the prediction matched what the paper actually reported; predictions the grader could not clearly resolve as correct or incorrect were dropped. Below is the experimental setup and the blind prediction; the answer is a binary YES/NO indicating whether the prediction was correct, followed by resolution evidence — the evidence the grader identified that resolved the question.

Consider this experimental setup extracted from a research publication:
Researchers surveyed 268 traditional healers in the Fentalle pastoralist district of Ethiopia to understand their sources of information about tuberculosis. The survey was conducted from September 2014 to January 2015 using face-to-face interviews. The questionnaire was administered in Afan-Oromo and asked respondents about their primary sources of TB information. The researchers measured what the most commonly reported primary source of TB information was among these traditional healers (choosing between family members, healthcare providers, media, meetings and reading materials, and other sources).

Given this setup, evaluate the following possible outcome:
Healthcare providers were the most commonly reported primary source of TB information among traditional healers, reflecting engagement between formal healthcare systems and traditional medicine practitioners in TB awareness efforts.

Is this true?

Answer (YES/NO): NO